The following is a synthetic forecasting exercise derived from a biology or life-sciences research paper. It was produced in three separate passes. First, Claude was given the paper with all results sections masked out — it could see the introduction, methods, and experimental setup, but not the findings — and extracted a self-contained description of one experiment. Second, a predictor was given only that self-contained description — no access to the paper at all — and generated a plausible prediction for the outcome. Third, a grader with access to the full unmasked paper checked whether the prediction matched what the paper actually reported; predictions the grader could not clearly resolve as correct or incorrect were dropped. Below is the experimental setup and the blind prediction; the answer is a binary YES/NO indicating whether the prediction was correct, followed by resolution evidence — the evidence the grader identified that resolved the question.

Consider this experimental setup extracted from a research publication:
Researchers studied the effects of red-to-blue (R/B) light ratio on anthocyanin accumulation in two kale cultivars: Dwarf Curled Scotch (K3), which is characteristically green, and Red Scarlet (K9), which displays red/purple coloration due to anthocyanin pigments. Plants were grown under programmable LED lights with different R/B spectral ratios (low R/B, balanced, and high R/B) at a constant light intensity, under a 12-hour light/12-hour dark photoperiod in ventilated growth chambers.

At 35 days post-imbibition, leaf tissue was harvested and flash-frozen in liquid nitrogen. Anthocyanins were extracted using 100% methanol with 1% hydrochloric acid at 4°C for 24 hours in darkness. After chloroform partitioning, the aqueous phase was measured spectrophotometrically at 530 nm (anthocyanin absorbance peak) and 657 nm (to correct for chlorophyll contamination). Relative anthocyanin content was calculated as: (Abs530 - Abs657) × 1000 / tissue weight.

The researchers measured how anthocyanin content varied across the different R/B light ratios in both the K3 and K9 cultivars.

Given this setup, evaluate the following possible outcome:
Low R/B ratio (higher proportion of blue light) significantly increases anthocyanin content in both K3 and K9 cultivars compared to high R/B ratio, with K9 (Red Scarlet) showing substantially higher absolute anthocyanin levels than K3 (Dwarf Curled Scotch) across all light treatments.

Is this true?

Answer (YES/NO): NO